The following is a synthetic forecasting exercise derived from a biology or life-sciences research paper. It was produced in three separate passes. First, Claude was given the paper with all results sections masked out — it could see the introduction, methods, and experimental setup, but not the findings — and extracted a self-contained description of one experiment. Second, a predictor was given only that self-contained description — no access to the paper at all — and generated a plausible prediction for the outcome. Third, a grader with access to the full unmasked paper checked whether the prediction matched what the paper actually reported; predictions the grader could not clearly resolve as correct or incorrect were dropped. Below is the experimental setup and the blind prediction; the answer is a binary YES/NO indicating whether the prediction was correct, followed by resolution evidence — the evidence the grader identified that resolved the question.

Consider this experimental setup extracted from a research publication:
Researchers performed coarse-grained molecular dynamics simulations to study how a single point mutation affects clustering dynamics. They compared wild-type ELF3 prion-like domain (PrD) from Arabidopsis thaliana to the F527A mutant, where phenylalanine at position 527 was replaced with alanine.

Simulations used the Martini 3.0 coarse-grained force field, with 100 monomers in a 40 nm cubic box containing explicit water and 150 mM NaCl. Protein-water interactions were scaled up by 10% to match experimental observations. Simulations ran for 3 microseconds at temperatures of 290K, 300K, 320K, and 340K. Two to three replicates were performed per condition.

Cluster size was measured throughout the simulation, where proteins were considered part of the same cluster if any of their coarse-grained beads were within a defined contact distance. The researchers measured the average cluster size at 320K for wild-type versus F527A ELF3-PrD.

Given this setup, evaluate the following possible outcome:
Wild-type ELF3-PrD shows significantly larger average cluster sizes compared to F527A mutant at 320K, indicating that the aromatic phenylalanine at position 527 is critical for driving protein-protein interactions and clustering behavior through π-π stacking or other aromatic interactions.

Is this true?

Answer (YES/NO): YES